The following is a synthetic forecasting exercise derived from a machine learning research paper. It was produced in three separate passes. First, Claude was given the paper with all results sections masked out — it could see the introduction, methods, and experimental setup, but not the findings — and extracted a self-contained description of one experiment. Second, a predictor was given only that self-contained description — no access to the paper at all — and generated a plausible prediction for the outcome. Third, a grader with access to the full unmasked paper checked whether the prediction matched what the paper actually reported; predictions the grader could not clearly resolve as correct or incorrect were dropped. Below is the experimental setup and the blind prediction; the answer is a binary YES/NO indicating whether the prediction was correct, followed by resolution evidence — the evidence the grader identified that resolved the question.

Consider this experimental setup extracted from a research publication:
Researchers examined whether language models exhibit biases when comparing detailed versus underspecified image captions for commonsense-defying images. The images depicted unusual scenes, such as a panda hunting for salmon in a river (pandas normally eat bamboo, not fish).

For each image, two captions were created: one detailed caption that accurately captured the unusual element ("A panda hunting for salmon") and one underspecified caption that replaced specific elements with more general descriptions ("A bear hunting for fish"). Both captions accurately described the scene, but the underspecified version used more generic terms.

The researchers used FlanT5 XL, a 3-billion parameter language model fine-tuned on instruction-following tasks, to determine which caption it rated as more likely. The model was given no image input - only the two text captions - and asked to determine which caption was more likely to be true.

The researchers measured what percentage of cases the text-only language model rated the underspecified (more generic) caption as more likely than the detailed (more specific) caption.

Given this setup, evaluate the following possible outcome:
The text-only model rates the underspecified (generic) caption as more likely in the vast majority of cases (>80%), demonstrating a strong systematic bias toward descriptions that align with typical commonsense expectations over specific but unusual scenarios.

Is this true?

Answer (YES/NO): YES